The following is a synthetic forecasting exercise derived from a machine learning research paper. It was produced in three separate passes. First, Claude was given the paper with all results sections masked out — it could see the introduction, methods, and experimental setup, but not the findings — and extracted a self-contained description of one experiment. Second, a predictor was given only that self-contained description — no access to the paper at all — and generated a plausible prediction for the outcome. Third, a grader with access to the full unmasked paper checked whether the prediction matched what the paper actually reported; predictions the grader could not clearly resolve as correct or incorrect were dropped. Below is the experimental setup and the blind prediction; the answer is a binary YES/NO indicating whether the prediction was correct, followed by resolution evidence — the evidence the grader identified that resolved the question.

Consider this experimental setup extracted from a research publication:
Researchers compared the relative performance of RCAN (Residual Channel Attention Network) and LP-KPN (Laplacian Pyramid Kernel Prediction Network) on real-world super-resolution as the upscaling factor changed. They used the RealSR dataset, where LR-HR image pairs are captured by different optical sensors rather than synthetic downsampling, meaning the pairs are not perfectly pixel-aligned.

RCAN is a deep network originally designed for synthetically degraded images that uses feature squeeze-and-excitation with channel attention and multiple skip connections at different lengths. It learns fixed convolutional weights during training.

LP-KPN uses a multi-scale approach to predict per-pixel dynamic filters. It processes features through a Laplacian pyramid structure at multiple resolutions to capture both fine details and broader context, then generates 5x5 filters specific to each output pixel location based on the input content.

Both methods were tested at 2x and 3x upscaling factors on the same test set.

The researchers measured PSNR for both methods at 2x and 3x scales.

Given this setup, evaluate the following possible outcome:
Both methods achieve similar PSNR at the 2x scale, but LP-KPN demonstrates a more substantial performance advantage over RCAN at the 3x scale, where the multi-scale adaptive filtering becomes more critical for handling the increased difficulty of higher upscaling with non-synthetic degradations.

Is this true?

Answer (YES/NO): NO